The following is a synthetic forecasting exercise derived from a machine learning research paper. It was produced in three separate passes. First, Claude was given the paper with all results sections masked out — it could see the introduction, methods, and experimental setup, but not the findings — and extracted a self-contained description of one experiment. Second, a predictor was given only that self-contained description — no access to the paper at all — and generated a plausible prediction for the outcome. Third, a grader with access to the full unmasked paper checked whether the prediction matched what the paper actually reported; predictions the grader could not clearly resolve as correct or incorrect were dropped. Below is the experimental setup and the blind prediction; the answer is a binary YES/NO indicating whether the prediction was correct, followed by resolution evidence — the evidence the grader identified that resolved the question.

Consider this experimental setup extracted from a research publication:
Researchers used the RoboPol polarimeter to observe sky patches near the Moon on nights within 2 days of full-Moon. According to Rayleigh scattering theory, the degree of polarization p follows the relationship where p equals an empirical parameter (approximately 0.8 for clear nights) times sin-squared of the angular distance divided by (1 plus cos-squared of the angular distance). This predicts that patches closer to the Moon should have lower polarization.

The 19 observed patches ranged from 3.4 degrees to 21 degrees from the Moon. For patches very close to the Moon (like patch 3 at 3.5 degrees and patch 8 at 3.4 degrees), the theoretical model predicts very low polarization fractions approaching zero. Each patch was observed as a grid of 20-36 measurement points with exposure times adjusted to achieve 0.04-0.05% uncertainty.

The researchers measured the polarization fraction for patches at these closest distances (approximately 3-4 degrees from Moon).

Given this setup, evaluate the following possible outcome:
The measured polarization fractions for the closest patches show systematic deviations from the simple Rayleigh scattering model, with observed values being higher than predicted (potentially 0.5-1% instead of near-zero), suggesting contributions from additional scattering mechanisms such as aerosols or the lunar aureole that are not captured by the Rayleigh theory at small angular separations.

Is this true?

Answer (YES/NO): NO